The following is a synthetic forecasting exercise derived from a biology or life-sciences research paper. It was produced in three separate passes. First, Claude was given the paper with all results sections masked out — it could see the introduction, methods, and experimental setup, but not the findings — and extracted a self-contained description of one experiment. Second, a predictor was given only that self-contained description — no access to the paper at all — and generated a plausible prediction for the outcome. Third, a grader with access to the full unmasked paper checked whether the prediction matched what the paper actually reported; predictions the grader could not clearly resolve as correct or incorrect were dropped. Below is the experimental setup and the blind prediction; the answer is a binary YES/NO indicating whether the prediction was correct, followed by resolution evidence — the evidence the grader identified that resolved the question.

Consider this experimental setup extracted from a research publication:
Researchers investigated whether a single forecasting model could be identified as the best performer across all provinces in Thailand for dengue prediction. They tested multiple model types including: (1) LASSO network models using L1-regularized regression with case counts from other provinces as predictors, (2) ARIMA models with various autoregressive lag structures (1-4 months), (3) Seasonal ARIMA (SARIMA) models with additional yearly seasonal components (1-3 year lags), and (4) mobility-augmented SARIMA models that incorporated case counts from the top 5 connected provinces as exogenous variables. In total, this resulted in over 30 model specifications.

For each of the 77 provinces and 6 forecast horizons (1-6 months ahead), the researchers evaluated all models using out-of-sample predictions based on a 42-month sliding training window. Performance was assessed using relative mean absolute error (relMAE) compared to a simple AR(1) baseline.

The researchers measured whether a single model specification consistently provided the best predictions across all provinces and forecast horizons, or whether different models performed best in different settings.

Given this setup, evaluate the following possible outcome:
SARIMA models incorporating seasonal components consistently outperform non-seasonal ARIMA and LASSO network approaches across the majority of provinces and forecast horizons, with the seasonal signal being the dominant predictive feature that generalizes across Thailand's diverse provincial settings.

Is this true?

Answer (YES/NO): NO